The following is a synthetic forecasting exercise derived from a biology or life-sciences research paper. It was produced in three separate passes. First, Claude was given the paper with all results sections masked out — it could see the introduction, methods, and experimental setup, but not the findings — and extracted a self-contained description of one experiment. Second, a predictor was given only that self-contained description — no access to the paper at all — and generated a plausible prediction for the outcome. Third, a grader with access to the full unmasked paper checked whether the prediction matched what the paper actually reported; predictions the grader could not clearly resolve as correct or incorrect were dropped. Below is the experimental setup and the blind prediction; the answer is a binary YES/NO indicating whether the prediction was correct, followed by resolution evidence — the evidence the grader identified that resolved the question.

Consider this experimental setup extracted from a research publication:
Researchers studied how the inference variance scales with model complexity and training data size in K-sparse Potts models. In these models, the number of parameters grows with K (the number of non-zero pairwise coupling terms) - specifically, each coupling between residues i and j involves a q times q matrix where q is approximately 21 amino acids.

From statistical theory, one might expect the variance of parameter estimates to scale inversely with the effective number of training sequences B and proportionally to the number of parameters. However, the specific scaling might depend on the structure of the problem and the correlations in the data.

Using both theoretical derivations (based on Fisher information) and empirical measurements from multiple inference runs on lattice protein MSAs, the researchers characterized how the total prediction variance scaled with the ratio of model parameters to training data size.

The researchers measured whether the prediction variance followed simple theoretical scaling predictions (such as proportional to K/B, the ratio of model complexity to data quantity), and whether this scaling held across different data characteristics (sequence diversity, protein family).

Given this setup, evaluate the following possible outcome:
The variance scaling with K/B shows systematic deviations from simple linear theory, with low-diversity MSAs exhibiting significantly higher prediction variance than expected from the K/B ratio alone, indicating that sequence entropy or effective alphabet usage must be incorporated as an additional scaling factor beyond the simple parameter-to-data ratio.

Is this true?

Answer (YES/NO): YES